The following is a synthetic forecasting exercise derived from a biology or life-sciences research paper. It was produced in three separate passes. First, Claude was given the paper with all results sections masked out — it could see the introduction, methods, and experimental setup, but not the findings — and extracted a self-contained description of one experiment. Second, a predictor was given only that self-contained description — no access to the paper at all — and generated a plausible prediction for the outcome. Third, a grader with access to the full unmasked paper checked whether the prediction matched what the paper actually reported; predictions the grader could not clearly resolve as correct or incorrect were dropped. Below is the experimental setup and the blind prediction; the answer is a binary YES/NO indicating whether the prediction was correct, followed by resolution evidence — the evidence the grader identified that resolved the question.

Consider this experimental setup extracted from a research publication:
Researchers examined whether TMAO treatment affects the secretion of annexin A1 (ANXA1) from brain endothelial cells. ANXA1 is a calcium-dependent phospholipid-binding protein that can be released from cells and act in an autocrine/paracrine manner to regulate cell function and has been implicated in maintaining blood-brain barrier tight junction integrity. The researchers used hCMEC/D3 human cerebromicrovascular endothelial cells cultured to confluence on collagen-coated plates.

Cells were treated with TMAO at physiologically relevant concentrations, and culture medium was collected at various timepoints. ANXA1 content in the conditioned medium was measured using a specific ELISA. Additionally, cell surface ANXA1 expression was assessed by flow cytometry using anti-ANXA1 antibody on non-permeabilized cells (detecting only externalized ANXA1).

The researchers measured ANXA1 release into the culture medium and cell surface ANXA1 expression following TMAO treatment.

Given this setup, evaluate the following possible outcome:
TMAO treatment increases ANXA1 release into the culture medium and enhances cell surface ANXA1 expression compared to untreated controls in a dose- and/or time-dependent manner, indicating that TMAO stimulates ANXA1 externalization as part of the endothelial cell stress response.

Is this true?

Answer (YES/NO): NO